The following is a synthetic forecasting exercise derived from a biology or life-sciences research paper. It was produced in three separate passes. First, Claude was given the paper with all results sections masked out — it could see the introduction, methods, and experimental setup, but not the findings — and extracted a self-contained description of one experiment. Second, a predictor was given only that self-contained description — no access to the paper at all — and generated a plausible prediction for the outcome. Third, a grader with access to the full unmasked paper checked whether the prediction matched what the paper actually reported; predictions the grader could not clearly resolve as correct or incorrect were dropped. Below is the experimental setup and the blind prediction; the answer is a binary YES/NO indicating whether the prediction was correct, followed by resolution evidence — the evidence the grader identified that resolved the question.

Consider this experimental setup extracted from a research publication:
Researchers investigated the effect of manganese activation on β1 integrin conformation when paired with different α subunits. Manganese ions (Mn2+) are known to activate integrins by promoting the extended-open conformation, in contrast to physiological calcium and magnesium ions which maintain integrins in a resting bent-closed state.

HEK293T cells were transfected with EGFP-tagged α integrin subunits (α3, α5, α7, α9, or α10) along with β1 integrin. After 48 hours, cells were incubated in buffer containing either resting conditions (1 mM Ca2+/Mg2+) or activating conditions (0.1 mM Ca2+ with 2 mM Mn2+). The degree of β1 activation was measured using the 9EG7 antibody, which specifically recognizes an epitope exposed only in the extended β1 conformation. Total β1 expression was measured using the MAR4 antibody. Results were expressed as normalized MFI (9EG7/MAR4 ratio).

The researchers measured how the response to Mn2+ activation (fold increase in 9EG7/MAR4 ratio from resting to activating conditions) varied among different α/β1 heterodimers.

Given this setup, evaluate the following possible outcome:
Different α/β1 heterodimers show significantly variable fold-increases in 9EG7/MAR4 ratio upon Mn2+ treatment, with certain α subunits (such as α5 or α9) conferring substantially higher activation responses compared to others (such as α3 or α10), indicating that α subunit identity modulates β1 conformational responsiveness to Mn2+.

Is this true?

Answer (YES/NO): NO